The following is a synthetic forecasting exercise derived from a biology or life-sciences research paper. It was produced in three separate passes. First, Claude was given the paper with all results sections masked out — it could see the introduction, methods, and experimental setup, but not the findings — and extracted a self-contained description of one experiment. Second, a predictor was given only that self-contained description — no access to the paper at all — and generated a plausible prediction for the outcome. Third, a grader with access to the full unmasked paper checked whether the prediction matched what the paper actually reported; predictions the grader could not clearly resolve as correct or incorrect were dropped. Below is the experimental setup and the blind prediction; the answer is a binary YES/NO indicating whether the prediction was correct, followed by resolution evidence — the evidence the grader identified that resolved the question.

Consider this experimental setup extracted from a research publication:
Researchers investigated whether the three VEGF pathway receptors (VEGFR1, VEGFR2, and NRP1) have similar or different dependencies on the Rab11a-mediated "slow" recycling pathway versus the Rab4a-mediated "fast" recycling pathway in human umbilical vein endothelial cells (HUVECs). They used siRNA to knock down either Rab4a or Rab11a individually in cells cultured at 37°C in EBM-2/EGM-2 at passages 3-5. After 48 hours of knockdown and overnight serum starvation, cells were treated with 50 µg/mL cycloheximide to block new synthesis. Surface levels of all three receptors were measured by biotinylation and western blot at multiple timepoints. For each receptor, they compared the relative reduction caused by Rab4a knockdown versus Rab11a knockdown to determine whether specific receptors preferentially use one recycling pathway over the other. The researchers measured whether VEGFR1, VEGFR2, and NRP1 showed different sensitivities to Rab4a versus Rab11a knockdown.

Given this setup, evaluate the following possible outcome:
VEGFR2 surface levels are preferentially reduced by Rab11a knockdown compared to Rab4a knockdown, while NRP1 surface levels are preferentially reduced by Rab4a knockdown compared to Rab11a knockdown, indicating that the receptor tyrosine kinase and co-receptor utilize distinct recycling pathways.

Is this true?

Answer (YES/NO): NO